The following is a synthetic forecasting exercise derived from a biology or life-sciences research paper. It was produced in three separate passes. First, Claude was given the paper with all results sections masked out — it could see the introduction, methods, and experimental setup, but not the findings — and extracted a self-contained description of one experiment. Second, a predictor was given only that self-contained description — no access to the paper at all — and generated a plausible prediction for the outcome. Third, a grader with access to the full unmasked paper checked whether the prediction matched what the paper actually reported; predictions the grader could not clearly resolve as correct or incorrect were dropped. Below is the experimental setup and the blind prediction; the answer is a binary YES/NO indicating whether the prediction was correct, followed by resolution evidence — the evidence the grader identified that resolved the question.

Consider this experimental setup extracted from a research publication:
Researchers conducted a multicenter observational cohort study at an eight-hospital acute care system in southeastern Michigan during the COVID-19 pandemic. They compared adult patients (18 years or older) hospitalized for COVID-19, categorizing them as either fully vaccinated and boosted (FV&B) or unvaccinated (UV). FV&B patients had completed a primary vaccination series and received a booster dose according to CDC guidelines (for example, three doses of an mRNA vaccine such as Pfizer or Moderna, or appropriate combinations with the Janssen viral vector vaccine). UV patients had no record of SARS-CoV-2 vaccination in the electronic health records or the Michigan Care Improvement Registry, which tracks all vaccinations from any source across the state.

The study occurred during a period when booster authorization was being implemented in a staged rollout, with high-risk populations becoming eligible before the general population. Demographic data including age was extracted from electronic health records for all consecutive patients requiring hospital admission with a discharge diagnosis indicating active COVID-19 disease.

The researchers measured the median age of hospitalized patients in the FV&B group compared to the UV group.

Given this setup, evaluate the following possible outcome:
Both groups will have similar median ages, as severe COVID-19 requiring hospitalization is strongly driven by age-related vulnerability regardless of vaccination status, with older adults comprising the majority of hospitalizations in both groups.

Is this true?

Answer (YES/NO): NO